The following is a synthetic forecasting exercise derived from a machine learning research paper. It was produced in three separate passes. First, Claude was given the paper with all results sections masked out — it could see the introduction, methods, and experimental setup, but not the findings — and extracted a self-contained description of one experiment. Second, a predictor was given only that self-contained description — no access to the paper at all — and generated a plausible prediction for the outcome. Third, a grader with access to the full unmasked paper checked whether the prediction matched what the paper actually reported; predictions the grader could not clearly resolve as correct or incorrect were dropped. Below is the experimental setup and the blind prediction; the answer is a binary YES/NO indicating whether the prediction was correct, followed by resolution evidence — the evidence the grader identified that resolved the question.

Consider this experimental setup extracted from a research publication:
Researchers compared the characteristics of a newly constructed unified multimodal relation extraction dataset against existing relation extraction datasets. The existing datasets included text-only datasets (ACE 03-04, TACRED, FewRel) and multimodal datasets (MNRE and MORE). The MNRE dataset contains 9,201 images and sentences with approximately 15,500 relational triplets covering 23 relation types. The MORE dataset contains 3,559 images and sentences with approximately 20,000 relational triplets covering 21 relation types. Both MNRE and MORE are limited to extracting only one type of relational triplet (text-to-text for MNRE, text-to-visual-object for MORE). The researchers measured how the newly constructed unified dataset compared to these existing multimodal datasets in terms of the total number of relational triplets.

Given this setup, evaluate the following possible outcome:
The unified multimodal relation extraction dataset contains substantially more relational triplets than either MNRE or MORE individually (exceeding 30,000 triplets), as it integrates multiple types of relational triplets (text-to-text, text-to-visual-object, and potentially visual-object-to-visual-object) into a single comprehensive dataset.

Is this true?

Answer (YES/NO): YES